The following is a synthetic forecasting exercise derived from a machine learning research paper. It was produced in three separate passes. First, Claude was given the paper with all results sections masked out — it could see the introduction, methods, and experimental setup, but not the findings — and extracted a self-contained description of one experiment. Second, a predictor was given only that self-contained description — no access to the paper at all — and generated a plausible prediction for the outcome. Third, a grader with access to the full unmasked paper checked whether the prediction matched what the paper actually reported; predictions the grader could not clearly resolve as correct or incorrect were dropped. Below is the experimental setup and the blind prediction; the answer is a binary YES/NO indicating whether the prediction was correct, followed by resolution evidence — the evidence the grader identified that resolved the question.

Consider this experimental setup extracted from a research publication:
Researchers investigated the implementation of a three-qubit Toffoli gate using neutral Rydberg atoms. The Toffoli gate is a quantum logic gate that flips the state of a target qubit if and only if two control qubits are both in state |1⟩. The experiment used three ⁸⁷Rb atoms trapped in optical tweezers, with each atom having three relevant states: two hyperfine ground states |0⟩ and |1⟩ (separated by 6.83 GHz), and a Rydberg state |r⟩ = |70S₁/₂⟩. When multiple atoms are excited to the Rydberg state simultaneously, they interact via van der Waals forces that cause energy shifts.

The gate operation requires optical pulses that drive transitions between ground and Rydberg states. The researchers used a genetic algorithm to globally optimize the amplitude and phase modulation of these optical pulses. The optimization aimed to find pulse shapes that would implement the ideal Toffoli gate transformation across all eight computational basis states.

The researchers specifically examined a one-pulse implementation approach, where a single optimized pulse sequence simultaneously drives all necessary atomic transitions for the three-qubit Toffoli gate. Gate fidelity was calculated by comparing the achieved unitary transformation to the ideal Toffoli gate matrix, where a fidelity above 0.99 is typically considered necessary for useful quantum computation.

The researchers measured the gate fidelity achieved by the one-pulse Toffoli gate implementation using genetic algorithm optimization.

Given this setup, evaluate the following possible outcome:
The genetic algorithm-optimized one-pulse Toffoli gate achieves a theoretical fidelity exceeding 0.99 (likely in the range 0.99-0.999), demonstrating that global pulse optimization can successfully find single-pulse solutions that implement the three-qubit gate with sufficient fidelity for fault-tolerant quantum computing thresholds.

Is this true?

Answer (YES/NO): NO